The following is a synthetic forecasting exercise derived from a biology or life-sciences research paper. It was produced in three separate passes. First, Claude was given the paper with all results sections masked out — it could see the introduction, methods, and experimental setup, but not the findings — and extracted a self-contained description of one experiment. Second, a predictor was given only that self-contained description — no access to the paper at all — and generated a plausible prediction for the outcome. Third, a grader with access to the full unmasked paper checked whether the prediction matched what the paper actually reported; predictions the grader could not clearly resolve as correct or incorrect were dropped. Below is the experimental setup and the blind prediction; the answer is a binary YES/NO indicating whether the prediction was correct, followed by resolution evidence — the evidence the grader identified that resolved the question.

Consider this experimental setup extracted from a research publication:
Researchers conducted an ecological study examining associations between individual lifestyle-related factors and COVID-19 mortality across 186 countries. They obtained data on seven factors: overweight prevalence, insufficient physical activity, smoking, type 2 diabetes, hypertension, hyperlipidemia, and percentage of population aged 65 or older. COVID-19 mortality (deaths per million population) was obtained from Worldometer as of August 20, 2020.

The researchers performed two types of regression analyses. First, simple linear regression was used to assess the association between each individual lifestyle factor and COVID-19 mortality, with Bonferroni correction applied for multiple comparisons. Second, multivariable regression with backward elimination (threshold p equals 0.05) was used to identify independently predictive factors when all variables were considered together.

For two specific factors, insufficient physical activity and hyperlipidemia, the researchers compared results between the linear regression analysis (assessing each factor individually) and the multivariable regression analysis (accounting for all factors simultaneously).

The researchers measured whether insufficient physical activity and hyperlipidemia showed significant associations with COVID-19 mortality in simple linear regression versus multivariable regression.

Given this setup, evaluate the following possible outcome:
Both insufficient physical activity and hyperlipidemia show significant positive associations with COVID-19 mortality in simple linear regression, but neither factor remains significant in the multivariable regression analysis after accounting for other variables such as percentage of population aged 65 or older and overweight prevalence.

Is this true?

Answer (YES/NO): YES